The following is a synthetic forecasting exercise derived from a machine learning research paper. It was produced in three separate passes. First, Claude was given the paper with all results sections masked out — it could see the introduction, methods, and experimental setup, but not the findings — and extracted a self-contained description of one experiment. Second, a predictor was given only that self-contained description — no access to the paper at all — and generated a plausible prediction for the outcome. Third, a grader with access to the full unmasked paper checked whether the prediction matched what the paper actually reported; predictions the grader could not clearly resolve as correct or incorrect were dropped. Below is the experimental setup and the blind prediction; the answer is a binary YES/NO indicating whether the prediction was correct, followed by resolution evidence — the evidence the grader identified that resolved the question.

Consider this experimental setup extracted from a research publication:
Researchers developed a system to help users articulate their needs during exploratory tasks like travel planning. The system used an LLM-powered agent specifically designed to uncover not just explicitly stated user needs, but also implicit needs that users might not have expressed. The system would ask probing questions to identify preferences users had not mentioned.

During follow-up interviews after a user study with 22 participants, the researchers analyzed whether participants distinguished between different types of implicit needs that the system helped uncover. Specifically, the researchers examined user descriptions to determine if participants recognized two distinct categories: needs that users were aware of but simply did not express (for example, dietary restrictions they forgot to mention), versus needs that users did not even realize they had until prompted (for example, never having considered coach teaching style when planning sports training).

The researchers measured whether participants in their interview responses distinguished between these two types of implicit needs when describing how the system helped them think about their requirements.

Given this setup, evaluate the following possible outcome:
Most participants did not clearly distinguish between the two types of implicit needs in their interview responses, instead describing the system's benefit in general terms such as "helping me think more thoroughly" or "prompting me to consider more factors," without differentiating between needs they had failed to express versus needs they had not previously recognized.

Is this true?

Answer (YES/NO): NO